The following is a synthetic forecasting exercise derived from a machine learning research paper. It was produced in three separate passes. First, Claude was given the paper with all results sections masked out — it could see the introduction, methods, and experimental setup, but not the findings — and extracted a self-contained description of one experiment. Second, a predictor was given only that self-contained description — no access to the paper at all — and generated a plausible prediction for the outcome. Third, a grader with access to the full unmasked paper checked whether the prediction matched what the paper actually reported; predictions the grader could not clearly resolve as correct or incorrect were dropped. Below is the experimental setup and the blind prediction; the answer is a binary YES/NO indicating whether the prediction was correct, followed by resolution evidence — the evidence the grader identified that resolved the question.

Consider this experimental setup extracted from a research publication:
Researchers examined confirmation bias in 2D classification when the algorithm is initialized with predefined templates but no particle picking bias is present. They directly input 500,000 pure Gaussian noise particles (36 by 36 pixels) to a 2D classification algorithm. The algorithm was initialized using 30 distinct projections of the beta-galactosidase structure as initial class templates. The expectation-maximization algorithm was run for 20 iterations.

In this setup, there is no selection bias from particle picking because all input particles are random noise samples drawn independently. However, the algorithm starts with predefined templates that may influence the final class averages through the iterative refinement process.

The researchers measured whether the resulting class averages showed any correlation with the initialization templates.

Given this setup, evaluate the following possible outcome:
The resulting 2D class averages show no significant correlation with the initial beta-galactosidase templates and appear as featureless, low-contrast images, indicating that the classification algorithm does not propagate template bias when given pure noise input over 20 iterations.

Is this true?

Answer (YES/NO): NO